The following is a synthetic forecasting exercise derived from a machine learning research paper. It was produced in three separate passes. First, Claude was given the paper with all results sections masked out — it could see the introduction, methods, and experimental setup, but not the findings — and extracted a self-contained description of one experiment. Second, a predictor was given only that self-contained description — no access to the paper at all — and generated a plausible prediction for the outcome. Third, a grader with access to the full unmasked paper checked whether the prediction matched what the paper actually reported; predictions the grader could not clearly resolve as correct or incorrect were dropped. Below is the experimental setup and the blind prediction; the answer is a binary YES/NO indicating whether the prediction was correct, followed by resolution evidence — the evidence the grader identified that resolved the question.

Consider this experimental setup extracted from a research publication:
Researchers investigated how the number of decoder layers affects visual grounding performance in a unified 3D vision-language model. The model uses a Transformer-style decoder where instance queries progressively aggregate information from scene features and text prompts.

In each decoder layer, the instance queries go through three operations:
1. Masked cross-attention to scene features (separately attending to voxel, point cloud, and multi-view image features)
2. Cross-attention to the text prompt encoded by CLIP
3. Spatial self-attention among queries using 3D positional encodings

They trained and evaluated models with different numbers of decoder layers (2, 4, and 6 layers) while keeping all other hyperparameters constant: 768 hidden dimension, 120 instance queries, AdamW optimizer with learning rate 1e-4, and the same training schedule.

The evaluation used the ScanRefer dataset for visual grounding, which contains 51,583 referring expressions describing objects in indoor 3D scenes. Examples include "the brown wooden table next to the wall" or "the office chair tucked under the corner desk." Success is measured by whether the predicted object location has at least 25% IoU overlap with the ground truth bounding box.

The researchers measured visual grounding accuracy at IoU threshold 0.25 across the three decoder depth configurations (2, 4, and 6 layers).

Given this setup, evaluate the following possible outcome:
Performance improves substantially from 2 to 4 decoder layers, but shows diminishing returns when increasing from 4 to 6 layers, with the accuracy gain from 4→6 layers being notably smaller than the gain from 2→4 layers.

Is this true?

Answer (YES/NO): NO